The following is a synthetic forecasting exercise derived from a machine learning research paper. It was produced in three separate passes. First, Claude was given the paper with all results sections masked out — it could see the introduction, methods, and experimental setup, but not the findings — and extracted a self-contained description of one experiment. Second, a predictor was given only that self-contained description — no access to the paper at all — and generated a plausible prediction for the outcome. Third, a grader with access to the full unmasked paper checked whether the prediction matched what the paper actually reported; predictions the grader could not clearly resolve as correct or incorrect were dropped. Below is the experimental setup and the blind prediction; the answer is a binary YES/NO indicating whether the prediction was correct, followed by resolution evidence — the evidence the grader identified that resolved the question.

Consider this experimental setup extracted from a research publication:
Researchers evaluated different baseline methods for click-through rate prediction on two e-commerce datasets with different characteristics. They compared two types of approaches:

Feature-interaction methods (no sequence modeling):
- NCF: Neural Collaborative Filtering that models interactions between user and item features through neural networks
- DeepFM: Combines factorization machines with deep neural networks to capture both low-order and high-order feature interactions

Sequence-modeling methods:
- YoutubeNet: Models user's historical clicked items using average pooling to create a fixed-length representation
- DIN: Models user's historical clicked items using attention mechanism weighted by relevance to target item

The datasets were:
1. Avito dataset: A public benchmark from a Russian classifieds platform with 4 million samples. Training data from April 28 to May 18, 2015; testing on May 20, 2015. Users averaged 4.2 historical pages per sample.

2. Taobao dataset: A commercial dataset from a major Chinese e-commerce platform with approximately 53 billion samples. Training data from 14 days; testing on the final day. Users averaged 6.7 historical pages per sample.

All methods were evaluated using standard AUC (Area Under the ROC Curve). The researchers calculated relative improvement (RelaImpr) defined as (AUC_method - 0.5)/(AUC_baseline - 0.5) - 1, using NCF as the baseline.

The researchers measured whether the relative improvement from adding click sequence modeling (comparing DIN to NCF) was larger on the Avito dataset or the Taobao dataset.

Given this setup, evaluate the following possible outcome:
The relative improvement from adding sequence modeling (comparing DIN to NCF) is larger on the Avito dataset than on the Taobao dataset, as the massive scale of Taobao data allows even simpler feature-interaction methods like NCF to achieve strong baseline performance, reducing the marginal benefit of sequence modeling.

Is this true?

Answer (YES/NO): NO